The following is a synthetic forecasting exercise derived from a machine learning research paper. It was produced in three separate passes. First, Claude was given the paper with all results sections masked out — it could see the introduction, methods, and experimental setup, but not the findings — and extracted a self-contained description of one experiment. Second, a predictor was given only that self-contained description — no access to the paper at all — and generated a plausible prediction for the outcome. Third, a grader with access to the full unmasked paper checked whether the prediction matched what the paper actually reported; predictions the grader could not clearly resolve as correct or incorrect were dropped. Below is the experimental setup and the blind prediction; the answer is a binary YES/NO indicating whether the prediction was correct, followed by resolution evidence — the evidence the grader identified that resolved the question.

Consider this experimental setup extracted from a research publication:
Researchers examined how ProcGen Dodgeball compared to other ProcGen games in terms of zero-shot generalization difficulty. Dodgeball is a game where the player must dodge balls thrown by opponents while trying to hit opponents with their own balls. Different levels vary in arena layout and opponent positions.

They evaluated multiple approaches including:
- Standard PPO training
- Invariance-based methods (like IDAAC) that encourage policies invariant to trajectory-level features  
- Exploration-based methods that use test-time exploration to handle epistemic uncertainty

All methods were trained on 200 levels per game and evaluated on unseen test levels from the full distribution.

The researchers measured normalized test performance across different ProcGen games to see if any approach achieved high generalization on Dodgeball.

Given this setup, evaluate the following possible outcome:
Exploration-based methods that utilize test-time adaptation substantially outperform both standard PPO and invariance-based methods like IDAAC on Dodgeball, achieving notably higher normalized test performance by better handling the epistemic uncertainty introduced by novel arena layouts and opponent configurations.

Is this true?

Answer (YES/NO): NO